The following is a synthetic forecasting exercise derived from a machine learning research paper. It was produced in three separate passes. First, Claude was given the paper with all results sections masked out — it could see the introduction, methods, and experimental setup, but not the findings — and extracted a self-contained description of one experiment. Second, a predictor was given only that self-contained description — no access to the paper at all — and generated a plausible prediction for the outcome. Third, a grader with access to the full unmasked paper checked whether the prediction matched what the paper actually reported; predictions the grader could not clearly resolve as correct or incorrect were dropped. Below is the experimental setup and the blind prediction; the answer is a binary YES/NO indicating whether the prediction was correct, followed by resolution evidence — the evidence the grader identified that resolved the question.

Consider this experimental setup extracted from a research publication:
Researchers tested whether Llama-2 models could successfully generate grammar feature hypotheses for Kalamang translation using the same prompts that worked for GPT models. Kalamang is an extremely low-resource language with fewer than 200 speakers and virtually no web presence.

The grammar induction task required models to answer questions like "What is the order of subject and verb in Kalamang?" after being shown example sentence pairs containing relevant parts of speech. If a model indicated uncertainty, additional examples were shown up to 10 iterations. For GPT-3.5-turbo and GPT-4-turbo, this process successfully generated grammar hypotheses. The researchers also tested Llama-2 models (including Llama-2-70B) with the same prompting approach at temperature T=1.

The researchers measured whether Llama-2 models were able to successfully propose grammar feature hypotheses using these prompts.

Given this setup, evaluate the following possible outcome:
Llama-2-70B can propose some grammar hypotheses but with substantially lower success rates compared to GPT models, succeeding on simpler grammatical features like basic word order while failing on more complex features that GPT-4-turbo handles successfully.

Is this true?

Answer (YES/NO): NO